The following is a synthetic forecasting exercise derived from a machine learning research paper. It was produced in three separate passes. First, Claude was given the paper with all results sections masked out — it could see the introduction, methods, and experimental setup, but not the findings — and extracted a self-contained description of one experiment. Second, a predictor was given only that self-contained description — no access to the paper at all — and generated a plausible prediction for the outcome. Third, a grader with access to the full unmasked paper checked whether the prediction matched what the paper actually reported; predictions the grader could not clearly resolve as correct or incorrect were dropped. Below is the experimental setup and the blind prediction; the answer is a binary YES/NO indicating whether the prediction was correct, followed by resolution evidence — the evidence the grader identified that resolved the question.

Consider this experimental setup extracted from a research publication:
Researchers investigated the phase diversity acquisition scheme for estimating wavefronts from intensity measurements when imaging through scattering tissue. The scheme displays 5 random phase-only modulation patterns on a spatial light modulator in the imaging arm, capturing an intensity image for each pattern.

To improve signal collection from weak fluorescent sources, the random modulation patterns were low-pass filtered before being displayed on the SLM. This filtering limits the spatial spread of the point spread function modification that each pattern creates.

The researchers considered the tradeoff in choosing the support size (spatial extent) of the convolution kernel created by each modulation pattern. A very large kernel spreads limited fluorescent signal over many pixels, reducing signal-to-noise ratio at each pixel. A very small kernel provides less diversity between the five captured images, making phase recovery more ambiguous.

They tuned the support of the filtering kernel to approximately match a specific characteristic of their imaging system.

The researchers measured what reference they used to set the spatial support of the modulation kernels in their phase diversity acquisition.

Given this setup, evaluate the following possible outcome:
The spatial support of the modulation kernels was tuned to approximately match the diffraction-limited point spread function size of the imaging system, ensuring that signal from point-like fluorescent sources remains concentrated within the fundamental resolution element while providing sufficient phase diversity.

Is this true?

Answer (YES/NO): NO